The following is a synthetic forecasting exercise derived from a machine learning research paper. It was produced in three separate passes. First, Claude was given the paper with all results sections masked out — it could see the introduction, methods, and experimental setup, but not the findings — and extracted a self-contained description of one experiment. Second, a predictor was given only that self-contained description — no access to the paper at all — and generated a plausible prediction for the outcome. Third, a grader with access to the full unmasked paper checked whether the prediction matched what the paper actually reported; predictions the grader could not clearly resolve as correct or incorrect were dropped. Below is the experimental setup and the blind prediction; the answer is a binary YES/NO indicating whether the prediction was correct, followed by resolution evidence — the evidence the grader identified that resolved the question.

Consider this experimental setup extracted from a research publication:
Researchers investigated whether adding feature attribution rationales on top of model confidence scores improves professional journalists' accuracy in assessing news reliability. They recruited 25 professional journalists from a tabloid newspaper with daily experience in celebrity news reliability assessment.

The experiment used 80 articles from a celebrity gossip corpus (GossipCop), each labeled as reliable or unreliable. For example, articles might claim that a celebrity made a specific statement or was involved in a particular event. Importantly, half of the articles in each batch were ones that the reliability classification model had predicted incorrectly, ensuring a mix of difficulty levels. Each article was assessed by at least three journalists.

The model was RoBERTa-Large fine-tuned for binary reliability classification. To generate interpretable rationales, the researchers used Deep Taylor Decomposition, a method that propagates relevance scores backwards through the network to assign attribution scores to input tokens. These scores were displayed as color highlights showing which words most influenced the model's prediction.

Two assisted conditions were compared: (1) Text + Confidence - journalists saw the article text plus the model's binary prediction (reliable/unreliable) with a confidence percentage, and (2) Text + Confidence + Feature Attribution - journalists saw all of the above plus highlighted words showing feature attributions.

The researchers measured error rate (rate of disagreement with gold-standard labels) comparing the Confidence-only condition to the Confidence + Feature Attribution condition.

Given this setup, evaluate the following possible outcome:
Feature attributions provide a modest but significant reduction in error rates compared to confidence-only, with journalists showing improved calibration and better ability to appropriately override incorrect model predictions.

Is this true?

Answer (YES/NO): NO